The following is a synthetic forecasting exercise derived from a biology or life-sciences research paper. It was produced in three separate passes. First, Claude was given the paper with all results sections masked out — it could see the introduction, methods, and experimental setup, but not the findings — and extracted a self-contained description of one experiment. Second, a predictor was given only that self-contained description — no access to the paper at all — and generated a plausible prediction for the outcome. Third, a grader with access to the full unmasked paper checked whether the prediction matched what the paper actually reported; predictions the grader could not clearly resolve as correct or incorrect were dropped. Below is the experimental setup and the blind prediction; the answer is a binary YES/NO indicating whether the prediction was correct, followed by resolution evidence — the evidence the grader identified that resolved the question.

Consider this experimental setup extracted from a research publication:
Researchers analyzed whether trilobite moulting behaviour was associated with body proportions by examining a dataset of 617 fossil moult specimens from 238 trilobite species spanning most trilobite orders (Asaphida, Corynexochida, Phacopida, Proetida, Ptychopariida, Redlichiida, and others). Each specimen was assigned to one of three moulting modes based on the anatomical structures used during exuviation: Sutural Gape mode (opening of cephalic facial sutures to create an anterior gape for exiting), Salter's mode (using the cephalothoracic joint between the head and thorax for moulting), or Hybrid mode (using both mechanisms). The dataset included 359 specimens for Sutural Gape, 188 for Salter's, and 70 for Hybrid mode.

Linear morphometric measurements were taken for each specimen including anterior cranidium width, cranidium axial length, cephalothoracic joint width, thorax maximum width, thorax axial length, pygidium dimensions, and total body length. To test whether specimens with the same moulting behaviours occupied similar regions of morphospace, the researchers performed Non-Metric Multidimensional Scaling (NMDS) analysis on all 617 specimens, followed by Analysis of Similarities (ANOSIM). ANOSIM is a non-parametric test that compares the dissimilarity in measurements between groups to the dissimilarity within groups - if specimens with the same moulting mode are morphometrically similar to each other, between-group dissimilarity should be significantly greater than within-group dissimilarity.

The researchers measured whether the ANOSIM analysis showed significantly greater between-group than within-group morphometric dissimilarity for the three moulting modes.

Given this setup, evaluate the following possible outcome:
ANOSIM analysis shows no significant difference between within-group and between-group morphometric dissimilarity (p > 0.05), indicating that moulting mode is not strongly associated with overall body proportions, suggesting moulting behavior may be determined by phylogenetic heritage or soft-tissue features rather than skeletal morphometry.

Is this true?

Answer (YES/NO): YES